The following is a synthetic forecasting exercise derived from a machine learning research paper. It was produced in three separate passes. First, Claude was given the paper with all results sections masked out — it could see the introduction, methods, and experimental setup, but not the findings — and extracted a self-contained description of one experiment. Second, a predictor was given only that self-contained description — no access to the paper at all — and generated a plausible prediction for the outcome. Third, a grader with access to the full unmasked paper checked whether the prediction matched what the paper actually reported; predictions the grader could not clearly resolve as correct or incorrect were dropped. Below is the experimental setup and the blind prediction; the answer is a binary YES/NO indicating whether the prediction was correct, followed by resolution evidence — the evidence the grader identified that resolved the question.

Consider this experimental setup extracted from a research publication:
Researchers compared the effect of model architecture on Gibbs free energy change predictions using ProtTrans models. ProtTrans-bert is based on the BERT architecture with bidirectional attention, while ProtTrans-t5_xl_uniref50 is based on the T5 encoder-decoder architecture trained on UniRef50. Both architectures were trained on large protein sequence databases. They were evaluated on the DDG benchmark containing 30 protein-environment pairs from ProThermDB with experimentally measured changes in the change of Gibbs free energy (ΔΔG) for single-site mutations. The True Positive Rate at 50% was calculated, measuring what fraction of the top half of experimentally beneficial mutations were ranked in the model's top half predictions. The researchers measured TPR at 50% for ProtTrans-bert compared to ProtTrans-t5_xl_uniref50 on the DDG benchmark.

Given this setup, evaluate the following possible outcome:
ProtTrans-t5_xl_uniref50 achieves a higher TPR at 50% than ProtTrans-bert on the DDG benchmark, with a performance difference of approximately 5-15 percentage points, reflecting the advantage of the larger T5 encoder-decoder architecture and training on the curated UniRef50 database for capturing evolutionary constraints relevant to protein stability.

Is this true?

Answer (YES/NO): NO